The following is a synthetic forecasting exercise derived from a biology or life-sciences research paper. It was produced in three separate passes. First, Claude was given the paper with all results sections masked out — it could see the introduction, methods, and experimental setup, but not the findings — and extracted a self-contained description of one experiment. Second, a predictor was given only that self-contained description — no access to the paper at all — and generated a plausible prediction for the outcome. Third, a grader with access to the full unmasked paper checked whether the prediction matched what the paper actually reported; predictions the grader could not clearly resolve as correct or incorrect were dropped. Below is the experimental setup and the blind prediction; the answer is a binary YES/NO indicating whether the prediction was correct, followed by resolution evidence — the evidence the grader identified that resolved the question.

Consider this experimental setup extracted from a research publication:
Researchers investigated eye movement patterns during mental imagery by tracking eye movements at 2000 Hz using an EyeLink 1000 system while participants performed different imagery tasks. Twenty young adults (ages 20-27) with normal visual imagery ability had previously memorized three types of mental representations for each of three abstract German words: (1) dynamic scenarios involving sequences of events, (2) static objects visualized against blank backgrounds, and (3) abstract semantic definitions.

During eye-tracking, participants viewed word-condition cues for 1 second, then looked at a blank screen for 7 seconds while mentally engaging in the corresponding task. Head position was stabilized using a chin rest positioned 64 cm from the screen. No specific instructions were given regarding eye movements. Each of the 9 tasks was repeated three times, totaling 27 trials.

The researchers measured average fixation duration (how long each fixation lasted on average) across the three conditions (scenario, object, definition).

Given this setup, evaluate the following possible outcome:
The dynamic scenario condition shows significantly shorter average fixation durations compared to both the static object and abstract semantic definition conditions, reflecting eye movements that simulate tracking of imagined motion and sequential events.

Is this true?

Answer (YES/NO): NO